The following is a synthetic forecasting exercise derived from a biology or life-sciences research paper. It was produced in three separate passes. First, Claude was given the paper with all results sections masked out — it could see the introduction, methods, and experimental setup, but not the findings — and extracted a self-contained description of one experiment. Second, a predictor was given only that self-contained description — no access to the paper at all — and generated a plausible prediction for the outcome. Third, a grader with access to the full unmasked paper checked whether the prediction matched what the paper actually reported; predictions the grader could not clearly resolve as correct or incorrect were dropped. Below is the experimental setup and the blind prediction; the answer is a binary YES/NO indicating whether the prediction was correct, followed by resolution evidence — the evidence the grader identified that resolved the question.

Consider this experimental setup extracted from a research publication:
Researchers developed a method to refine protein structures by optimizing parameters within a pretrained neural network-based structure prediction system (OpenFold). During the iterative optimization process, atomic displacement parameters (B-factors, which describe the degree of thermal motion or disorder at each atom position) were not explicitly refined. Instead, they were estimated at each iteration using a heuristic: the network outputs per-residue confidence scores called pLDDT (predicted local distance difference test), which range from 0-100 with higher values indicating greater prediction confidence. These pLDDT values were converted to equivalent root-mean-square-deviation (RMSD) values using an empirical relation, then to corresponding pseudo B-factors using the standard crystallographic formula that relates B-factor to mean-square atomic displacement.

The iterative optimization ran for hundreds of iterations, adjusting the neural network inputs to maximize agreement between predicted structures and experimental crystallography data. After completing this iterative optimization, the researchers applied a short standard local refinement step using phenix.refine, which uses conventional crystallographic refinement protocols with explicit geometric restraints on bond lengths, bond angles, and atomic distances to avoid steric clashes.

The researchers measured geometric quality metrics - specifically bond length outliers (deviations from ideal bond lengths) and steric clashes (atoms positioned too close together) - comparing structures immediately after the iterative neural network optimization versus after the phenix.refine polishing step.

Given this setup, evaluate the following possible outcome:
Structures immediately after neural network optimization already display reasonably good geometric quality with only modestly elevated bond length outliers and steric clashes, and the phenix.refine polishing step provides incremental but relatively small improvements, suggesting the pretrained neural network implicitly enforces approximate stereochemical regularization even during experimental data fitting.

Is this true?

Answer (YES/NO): NO